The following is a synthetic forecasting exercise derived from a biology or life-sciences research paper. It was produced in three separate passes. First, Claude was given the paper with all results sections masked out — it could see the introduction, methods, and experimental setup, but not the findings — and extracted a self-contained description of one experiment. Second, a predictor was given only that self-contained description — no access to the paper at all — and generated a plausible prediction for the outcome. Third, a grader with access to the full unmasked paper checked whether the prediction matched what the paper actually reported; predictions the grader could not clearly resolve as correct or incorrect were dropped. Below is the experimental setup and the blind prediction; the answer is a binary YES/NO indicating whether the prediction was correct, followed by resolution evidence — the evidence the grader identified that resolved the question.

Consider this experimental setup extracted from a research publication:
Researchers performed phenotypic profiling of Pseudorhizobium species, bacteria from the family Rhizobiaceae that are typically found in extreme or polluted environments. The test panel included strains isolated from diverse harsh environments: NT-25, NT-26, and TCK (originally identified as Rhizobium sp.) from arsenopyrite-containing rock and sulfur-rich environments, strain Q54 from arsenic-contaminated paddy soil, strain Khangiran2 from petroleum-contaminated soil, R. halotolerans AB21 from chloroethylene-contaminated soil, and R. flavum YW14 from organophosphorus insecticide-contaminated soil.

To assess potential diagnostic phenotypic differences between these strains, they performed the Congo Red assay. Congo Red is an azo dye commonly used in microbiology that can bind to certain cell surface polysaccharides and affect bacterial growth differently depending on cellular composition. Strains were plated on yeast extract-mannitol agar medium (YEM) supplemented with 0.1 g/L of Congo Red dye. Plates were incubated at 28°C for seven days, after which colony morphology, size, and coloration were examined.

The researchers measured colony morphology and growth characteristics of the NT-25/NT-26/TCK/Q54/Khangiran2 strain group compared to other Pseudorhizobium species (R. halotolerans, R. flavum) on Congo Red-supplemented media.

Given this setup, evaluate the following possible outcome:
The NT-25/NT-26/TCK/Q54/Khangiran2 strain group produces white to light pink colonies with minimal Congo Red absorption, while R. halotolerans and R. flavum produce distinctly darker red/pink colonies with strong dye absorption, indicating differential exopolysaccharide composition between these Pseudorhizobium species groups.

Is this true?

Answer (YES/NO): NO